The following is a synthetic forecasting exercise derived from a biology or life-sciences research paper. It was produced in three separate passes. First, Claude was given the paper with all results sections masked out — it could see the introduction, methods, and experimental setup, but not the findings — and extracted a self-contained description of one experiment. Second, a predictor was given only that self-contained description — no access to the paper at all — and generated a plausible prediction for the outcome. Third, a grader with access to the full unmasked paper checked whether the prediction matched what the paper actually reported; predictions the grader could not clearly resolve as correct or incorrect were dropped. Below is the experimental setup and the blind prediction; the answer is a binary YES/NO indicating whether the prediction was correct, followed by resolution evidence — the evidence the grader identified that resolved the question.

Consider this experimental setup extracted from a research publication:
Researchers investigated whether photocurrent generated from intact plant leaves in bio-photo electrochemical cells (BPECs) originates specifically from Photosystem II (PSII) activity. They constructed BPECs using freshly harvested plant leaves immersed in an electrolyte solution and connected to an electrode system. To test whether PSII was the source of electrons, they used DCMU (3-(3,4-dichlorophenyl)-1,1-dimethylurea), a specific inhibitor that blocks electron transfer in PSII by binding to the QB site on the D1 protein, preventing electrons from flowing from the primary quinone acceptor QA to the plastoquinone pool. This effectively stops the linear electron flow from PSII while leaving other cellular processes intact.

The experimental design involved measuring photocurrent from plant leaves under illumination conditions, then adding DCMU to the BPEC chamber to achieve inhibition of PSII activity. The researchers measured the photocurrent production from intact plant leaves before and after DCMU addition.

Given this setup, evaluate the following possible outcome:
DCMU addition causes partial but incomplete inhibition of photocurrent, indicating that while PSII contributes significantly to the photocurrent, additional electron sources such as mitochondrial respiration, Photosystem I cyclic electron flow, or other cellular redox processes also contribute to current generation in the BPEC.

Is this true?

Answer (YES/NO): NO